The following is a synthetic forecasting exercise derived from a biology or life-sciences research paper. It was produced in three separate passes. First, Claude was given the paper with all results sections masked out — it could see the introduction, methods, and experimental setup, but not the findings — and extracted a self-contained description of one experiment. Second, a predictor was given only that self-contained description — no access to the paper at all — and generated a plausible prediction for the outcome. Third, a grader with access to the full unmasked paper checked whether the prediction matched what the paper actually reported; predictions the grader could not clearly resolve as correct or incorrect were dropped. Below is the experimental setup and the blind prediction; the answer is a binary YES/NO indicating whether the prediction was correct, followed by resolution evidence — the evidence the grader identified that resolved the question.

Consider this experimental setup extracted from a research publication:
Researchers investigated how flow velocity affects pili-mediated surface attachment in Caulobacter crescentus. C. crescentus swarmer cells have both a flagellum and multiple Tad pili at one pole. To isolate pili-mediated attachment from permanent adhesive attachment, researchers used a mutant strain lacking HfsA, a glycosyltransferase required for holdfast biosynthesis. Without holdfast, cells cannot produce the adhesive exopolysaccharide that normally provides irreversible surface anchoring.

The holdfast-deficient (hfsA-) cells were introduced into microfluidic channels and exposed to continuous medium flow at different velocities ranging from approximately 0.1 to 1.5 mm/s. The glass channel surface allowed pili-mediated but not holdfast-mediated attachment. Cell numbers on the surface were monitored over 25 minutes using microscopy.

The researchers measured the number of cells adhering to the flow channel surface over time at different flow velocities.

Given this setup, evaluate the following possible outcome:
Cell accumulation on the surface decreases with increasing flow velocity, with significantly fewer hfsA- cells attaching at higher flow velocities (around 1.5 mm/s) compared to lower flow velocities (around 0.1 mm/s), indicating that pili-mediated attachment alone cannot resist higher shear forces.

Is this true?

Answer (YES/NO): NO